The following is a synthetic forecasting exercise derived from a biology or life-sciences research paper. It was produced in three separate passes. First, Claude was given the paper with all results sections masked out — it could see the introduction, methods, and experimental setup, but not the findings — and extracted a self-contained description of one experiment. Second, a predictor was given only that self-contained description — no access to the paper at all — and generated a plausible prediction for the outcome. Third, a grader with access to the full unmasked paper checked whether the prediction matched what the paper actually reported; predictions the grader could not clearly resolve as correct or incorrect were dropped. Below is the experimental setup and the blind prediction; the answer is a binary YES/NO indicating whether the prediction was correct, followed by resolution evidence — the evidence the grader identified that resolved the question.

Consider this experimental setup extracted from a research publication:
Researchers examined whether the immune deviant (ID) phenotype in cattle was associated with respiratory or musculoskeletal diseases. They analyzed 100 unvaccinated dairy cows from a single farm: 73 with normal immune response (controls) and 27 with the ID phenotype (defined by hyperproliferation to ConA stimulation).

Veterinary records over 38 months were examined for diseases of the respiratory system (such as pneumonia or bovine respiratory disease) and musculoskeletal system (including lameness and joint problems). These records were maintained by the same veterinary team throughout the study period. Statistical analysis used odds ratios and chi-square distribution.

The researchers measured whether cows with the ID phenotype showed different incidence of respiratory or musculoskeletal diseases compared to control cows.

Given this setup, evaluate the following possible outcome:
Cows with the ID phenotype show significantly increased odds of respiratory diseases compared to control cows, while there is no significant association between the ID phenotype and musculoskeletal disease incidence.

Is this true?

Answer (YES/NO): NO